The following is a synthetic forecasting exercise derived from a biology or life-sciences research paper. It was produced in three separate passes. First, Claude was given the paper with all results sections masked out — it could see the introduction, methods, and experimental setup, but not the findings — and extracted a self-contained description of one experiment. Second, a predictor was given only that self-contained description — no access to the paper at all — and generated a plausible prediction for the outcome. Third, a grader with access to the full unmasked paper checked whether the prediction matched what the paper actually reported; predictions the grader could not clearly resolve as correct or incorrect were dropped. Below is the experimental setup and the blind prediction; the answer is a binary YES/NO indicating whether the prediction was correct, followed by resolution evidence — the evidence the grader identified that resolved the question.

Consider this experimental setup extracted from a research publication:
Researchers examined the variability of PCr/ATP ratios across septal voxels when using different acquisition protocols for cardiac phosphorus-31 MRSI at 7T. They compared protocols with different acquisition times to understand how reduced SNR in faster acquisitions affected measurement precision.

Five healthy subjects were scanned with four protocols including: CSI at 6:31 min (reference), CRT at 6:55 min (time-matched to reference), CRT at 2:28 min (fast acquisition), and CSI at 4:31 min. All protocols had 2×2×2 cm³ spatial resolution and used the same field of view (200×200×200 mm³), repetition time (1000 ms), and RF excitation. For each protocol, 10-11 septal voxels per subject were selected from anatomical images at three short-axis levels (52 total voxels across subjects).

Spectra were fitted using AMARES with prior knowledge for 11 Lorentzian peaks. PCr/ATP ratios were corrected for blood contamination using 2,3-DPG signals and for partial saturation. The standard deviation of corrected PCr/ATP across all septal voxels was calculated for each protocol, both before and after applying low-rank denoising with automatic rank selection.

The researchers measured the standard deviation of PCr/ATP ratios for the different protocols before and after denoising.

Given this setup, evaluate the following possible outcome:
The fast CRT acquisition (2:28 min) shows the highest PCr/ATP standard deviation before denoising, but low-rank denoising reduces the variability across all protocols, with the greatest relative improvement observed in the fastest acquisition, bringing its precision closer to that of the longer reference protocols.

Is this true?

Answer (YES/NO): NO